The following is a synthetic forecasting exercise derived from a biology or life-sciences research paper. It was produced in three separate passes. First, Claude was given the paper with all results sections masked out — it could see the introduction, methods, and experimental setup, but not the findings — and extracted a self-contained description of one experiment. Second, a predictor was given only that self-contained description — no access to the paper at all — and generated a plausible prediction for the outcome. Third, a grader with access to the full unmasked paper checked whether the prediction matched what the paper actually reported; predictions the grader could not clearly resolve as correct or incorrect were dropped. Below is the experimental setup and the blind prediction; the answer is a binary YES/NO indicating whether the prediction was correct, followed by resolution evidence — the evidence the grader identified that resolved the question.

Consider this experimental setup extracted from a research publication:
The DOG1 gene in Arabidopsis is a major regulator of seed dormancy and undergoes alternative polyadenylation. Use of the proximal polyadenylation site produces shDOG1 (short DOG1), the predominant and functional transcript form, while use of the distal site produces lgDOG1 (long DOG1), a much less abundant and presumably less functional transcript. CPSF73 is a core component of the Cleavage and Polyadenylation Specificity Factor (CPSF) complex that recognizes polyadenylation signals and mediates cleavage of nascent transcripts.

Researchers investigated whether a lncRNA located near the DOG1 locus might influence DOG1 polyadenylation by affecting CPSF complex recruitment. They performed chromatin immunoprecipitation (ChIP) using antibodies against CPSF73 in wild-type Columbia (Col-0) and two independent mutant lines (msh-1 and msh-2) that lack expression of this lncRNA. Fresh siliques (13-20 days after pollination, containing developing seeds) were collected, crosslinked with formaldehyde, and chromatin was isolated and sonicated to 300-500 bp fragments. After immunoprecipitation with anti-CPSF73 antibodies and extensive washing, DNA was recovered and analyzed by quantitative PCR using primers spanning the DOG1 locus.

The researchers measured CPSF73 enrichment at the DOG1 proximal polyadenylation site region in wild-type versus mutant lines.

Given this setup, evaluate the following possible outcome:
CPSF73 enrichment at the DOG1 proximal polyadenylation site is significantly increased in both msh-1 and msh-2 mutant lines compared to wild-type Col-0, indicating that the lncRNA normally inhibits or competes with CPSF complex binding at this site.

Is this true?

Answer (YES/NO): NO